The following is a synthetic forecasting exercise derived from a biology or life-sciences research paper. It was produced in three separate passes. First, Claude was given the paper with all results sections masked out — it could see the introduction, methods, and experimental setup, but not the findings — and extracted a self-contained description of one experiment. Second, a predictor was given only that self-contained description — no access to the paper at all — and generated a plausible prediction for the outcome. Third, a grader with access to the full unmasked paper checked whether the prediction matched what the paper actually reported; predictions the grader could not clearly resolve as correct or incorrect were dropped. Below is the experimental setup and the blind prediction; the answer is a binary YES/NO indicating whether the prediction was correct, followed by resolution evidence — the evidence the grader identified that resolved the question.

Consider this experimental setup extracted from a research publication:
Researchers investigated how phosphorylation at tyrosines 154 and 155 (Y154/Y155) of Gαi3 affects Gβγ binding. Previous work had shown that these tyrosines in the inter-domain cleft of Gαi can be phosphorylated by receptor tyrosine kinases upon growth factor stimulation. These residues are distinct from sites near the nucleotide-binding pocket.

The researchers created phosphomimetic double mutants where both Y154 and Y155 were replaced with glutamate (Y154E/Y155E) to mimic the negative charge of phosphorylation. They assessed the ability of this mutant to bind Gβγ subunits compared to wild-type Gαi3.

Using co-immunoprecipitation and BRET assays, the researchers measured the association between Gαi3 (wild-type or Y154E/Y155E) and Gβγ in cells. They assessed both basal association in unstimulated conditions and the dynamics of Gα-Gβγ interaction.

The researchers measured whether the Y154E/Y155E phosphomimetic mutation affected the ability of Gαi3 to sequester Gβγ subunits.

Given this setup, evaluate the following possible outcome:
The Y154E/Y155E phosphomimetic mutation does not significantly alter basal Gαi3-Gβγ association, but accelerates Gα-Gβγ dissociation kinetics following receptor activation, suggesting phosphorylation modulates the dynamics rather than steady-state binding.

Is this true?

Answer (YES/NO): NO